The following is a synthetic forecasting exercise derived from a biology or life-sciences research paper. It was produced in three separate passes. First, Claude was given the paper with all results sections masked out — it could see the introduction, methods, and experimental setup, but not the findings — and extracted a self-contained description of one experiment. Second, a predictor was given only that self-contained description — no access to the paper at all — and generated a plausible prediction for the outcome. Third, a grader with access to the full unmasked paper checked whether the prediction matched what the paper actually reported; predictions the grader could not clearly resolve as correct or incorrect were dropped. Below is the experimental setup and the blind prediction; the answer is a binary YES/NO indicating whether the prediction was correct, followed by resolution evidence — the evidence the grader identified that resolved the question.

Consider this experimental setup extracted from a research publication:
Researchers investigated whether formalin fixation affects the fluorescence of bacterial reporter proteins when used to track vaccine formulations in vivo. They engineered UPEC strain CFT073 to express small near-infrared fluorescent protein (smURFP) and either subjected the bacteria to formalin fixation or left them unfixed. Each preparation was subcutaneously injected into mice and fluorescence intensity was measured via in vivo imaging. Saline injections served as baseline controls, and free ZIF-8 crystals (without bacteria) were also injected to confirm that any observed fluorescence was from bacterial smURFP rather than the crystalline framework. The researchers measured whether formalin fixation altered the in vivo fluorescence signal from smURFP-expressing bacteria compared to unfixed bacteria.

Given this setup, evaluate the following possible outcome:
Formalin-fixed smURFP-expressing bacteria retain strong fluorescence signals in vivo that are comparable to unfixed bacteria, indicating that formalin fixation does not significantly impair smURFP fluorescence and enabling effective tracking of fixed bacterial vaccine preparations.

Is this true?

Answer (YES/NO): YES